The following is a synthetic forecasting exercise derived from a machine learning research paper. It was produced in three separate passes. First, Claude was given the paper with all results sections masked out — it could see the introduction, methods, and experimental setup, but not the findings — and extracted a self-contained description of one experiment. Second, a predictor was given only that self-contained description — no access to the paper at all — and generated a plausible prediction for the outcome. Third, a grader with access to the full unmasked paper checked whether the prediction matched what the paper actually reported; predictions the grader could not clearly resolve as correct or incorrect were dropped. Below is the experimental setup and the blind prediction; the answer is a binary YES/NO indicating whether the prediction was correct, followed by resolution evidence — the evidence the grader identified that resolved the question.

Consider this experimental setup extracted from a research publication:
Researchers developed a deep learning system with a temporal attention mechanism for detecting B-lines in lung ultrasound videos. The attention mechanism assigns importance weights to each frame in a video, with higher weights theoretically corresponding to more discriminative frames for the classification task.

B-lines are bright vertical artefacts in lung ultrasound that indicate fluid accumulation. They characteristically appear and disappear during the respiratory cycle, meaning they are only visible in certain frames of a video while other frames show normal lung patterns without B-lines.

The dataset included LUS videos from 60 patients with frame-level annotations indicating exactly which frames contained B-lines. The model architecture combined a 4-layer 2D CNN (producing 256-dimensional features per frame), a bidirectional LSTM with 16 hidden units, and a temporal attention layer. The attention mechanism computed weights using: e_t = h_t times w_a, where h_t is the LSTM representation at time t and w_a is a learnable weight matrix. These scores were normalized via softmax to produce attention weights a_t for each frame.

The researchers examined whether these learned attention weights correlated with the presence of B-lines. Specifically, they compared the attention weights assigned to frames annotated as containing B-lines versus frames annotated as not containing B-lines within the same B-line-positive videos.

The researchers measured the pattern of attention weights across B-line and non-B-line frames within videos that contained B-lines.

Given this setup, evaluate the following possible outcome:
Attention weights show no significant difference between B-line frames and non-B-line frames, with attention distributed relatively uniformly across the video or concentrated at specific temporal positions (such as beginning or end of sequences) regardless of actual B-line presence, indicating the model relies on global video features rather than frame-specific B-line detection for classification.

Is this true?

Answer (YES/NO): NO